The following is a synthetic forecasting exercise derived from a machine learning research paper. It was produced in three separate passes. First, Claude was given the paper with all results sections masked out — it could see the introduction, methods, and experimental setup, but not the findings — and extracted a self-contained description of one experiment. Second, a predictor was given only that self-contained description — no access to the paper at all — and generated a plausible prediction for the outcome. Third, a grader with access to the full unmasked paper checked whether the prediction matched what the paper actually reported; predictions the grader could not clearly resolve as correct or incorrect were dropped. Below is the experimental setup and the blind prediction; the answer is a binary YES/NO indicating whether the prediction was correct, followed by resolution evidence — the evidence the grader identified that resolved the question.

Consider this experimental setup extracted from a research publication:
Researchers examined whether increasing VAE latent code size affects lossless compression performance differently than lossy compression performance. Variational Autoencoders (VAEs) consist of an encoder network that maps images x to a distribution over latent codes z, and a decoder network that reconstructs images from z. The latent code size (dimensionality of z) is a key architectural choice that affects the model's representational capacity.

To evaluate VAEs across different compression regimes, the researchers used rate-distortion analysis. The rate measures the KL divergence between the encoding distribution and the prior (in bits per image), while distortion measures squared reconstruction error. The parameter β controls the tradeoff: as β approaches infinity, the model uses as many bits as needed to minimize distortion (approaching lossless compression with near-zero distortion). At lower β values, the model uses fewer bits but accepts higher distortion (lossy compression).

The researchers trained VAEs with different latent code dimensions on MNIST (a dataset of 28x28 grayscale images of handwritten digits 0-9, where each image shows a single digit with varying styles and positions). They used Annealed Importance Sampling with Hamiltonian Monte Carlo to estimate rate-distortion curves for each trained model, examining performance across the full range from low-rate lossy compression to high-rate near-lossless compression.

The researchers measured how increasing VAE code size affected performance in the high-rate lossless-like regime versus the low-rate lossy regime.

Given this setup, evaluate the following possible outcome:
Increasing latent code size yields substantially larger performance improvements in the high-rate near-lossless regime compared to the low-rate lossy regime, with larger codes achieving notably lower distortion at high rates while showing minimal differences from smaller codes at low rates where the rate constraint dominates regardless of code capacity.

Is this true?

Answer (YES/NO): NO